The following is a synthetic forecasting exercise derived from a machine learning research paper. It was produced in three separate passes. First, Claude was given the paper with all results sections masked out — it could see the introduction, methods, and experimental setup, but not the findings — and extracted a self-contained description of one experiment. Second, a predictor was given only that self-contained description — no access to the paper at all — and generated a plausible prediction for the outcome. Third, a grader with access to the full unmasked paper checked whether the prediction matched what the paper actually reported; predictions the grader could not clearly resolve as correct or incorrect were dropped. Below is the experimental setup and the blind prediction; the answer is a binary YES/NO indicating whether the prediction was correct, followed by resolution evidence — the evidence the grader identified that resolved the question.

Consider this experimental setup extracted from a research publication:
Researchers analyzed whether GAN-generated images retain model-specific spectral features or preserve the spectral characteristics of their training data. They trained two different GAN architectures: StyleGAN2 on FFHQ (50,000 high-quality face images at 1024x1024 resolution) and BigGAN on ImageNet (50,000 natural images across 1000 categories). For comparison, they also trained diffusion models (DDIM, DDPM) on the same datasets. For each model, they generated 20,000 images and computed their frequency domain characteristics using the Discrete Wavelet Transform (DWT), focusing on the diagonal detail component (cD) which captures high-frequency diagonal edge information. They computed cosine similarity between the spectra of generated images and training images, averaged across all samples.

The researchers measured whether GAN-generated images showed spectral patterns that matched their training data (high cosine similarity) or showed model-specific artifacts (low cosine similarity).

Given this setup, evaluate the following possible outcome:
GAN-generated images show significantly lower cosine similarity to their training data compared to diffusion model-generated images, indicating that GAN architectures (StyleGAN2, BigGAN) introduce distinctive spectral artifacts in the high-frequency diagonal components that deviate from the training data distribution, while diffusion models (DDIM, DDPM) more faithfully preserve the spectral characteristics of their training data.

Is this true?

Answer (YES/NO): YES